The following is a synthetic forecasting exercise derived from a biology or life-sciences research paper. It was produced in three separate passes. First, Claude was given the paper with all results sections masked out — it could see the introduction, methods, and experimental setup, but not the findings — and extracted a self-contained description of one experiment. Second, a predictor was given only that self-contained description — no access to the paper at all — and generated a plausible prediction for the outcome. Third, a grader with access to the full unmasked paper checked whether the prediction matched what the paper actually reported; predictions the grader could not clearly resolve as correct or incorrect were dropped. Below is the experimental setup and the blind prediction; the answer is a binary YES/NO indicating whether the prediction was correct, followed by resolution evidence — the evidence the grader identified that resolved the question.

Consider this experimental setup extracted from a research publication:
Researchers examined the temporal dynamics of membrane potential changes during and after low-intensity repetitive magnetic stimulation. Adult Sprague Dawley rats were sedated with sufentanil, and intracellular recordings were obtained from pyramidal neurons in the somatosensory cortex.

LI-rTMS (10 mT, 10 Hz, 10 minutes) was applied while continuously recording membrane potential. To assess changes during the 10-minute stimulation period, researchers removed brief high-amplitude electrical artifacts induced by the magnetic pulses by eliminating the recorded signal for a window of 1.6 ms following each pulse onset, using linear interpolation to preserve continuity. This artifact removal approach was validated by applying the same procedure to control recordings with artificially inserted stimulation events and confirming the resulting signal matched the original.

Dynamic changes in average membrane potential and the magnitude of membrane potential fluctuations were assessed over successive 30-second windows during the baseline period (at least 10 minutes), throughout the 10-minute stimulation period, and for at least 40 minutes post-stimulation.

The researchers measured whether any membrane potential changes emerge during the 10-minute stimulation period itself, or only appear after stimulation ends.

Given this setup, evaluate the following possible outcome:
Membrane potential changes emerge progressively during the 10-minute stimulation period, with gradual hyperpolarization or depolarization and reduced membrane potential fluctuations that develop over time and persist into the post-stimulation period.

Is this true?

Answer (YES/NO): NO